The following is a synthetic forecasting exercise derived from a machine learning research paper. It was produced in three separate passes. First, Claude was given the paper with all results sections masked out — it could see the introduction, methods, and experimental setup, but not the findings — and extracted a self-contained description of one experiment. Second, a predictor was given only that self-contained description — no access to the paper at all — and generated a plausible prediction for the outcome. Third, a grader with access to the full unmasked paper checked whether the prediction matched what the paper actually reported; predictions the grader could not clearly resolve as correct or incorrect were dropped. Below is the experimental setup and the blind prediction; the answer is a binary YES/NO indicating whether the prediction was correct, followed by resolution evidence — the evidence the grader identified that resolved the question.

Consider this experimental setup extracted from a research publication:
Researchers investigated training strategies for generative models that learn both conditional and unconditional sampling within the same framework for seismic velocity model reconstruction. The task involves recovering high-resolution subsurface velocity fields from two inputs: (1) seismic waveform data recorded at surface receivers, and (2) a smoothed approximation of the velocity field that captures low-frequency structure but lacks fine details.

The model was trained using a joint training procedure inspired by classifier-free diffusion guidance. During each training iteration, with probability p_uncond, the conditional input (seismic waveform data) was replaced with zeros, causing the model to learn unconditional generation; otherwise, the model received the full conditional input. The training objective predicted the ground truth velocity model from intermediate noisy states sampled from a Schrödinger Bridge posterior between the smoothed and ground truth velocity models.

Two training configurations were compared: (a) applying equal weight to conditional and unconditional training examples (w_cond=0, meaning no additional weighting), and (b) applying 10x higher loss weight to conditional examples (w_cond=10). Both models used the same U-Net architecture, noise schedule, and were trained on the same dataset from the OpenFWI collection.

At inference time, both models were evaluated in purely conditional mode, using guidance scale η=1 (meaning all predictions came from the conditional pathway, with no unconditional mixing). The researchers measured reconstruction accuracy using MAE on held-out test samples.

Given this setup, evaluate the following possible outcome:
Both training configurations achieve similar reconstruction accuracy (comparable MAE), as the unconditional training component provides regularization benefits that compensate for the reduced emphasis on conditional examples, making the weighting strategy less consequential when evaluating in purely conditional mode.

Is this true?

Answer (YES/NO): NO